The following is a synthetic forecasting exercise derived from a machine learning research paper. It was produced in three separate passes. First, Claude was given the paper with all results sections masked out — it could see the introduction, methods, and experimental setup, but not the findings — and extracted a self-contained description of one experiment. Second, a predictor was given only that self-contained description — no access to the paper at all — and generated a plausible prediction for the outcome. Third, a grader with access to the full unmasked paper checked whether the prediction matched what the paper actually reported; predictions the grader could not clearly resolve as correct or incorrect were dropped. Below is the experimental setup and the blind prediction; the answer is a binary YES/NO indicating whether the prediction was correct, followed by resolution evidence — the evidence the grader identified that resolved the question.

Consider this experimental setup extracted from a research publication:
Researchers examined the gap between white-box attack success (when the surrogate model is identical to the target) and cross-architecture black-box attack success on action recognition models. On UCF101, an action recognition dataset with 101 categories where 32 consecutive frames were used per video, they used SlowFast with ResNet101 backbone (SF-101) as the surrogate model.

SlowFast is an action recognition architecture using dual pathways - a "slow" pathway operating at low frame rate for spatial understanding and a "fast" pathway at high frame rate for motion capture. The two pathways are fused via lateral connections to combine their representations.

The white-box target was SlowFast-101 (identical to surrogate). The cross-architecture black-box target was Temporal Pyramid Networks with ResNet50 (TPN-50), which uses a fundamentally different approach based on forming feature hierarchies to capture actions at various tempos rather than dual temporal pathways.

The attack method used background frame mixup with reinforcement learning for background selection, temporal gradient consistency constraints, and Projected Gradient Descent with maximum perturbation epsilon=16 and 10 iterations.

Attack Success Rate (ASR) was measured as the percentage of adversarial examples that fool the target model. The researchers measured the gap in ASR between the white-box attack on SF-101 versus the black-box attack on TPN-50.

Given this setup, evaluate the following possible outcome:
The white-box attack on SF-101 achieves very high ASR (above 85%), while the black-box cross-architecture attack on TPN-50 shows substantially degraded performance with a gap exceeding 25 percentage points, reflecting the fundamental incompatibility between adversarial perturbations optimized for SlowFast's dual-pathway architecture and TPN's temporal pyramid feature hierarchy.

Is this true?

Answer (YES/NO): NO